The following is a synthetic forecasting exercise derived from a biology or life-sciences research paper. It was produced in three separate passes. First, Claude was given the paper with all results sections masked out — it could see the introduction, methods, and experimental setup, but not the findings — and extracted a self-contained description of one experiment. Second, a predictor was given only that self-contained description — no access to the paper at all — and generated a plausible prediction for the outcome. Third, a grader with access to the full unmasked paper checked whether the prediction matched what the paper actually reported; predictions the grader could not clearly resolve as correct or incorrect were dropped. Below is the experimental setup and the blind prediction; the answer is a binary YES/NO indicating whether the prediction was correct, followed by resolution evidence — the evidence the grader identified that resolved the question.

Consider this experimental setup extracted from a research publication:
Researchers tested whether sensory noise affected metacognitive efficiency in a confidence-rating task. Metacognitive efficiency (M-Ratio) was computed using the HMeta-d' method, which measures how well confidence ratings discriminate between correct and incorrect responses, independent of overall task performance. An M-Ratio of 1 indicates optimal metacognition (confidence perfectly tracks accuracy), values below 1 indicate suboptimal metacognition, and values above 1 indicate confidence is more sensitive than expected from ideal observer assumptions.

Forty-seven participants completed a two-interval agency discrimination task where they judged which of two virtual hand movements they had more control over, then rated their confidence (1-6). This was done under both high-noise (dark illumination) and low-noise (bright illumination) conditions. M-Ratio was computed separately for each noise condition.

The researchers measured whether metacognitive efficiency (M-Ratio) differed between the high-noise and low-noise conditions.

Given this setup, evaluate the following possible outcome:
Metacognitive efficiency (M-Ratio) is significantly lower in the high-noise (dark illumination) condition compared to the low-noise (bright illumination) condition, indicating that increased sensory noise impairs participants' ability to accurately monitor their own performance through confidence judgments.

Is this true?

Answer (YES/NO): NO